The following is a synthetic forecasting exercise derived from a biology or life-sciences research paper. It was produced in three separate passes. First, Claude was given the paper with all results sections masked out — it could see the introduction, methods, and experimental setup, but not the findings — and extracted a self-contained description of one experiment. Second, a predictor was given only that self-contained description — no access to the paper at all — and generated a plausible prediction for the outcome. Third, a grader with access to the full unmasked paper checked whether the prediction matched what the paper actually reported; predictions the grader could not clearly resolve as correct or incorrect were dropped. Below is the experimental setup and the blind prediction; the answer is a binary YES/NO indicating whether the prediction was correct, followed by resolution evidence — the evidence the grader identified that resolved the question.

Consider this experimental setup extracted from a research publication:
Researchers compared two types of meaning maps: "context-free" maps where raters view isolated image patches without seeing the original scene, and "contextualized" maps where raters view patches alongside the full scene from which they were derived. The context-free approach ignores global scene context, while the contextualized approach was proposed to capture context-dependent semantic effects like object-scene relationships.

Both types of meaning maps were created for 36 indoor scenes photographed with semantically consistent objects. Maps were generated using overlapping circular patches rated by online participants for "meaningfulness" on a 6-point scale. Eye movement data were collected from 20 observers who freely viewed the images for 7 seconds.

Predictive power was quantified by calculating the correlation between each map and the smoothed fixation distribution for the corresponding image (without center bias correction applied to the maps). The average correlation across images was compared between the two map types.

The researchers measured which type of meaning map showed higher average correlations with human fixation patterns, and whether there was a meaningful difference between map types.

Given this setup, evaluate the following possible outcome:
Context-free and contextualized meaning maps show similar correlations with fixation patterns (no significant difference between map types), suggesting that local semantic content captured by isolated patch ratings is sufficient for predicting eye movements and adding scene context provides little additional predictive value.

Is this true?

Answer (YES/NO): YES